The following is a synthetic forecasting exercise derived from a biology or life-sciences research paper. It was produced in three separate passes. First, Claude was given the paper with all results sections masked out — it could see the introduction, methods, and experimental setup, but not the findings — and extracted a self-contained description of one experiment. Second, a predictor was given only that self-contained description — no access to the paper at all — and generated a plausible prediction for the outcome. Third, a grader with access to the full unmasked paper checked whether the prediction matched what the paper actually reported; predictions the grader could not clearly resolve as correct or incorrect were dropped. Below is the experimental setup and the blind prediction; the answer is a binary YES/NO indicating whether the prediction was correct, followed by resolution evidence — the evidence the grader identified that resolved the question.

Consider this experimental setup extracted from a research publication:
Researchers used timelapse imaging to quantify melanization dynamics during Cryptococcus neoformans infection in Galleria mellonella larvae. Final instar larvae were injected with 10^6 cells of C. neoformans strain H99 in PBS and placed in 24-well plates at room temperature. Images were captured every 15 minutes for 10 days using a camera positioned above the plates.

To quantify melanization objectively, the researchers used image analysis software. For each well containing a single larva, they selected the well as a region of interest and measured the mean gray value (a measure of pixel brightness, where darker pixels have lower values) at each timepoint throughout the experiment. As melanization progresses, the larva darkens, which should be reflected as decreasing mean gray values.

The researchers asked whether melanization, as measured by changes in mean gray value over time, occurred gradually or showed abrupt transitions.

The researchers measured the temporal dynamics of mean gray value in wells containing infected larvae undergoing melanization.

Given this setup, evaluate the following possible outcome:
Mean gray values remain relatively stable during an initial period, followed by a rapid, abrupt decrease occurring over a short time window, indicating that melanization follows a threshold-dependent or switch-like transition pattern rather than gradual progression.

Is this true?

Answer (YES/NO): NO